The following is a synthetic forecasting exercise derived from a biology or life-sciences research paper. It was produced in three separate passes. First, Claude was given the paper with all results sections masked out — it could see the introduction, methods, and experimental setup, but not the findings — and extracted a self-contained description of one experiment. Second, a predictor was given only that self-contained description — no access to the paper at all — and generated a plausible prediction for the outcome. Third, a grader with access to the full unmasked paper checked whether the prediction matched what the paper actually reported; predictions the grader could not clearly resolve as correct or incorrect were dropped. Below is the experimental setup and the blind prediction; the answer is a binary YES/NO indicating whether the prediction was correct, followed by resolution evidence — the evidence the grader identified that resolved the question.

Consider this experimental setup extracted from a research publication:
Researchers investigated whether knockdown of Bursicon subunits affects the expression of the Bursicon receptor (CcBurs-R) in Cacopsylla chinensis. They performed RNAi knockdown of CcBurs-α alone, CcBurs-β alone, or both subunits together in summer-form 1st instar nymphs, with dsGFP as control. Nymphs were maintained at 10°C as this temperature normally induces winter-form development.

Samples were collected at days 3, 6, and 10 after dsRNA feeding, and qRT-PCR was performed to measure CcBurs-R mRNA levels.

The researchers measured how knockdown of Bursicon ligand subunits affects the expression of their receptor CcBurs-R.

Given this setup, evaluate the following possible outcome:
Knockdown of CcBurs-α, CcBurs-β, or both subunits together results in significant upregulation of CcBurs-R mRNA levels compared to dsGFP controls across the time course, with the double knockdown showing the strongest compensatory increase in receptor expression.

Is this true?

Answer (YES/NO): NO